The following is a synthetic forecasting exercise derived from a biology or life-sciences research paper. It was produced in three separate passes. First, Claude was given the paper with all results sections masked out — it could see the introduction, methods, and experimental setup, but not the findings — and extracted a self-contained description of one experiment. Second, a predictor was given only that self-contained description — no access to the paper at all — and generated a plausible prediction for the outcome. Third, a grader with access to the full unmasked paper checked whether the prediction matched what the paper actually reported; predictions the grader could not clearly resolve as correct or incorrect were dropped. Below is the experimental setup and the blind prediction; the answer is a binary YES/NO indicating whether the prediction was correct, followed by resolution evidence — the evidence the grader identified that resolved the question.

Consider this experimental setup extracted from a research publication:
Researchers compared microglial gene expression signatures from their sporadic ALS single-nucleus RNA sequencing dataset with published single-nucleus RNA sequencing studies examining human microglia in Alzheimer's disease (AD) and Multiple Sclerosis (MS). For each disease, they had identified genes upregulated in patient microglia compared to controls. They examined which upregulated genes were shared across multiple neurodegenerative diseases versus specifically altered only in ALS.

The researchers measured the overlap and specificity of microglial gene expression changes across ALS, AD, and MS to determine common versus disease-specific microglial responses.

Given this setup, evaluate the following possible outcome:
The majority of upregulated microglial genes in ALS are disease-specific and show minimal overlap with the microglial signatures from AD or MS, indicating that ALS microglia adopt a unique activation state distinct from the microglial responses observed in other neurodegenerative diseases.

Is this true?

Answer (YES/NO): NO